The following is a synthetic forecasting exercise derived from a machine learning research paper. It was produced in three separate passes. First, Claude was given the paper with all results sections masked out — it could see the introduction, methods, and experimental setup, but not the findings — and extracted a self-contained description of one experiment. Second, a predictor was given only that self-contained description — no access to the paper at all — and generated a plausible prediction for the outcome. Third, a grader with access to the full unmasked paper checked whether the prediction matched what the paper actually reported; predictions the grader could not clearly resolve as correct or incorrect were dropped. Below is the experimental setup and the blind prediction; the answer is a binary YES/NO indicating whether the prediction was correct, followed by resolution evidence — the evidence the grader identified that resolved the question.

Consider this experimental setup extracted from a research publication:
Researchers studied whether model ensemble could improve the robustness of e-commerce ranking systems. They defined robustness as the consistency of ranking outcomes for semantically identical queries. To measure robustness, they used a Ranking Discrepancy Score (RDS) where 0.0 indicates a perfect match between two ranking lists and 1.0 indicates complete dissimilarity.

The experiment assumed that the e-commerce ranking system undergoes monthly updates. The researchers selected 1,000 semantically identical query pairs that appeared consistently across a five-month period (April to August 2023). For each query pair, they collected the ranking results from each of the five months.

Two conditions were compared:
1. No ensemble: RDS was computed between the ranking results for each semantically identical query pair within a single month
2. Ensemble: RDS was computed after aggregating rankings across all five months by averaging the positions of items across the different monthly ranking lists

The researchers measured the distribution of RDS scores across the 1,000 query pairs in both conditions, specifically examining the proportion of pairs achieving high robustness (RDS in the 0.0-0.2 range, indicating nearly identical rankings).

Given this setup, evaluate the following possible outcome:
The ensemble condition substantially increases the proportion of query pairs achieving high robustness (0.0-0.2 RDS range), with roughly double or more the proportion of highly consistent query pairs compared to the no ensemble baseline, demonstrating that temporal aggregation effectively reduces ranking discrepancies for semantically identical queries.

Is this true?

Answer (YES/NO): YES